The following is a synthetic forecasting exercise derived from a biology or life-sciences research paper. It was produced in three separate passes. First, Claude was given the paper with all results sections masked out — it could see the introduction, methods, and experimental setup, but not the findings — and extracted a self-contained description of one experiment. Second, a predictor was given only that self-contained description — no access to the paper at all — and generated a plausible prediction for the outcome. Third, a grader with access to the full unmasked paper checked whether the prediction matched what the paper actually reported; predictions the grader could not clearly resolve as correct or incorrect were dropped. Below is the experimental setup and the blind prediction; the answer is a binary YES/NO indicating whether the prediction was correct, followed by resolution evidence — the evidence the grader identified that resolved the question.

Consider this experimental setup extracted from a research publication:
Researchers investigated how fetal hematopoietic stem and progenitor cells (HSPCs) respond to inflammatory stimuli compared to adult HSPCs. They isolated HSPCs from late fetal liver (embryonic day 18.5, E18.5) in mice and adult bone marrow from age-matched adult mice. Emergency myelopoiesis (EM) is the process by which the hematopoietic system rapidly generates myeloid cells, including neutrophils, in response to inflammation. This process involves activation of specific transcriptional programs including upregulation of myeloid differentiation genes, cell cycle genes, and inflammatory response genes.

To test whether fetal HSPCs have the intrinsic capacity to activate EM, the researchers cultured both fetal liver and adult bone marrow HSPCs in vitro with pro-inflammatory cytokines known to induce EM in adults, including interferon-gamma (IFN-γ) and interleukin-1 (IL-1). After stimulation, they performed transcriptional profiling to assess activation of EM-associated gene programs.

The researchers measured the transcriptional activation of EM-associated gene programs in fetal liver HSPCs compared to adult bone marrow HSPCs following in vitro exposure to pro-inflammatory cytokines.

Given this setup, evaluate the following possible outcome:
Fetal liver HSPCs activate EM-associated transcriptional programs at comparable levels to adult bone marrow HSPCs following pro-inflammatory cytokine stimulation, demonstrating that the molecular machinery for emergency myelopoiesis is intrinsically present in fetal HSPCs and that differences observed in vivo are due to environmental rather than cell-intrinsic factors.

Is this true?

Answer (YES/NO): YES